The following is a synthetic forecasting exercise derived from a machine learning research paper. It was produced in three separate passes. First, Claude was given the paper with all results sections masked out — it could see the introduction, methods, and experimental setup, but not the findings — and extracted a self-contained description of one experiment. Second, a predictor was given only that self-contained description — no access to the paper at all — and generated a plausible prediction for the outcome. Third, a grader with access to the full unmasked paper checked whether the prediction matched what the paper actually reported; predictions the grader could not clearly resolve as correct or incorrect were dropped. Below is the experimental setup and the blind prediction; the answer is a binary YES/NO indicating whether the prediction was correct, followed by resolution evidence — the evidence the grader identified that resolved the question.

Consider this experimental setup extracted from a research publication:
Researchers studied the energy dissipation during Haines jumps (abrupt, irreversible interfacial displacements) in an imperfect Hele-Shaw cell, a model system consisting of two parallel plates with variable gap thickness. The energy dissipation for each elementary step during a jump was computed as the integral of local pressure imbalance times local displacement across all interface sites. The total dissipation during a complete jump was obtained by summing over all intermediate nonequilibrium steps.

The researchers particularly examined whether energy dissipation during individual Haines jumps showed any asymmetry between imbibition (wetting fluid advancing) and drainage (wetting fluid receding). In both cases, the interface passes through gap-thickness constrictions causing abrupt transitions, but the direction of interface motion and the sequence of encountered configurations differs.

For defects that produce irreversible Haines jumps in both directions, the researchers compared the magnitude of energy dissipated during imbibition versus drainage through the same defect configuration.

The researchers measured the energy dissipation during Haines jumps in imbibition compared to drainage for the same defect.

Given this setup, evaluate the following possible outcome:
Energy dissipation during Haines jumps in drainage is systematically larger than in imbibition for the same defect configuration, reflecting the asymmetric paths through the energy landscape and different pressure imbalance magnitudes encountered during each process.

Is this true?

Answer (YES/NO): NO